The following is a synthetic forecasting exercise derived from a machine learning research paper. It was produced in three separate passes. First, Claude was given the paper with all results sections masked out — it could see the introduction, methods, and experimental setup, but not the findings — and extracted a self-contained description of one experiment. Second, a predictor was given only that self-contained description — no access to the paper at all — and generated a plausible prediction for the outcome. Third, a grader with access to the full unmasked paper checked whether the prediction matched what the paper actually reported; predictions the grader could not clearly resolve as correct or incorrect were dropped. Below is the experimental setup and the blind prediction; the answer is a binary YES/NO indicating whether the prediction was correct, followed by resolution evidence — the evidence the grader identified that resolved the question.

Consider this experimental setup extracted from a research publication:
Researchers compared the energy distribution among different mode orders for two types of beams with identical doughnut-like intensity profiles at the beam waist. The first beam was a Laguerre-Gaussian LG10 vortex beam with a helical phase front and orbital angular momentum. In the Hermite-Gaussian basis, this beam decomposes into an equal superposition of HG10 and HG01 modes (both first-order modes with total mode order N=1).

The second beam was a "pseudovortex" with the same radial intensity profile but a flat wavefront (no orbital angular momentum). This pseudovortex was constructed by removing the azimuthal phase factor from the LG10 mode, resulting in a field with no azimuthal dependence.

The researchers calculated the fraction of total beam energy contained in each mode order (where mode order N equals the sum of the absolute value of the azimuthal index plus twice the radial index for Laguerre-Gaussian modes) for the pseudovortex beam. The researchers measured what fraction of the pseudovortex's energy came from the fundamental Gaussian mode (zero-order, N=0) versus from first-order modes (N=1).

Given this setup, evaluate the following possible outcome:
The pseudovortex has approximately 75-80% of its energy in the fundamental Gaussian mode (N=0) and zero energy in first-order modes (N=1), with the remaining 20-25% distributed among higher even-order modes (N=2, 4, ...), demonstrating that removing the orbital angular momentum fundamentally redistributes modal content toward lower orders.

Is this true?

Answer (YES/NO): YES